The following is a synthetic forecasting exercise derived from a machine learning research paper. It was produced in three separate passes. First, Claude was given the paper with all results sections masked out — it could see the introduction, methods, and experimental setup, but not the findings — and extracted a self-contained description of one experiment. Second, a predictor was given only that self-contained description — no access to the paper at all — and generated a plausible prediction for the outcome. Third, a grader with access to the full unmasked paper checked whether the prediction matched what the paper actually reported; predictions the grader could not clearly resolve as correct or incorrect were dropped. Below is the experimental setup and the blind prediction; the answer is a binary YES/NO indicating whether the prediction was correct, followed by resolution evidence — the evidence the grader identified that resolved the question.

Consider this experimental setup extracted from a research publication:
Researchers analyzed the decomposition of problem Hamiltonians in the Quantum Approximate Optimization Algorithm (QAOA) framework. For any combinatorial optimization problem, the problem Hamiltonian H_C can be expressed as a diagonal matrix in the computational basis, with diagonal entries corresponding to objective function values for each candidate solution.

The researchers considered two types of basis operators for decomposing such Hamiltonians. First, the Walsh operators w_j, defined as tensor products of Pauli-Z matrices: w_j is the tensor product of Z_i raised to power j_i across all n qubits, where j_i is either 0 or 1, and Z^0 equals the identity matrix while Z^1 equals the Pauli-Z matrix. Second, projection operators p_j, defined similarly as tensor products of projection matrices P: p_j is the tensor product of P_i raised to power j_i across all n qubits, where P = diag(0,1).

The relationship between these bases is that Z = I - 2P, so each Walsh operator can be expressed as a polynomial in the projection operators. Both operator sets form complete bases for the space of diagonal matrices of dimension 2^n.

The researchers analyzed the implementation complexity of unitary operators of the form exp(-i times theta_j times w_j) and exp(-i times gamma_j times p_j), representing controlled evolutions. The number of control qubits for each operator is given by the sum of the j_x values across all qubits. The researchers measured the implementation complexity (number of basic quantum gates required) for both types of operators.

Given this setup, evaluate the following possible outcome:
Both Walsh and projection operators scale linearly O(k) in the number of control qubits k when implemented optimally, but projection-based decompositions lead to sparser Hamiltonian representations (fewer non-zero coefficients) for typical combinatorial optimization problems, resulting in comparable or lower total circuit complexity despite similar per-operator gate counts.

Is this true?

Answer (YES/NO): NO